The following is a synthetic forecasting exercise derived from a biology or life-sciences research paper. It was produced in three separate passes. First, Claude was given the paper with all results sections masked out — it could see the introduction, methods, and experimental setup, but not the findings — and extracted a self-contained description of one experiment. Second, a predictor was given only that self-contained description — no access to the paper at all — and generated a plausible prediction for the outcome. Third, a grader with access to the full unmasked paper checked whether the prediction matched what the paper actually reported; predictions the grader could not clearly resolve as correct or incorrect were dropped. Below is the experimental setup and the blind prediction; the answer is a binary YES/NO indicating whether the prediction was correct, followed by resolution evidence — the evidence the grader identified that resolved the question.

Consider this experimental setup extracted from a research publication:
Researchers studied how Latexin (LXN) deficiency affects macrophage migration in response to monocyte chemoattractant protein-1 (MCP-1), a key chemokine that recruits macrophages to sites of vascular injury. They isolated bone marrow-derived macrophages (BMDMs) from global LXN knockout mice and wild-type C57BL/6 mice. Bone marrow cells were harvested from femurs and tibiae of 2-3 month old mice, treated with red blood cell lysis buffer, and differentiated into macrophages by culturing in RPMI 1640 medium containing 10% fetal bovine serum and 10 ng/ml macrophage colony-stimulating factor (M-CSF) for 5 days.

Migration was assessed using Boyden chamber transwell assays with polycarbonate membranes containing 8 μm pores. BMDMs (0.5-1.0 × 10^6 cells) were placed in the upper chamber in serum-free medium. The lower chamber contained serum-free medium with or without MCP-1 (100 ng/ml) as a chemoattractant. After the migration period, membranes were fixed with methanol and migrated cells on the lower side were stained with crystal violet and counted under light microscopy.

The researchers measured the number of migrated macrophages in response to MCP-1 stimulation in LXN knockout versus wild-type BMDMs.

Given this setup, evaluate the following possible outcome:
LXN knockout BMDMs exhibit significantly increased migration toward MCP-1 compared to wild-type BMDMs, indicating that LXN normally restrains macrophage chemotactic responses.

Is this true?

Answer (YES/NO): NO